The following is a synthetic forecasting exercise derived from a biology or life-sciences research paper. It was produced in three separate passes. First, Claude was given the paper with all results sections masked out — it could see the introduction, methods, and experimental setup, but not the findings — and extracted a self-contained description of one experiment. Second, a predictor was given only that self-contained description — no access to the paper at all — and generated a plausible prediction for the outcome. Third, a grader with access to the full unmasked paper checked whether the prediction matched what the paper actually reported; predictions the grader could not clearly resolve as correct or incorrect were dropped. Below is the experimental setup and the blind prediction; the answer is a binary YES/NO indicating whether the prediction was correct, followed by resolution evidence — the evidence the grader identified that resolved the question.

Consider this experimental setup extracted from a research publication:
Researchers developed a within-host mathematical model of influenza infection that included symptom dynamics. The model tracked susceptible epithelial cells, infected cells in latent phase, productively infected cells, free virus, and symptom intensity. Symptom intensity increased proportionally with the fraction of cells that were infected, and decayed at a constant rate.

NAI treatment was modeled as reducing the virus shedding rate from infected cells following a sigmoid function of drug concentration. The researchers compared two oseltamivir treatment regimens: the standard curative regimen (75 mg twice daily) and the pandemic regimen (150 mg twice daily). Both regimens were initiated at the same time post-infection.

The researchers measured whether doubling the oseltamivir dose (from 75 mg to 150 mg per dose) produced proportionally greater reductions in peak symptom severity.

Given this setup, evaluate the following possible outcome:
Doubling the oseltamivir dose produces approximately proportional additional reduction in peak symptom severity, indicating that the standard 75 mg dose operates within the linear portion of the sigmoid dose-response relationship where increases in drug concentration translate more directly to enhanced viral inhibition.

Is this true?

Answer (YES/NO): NO